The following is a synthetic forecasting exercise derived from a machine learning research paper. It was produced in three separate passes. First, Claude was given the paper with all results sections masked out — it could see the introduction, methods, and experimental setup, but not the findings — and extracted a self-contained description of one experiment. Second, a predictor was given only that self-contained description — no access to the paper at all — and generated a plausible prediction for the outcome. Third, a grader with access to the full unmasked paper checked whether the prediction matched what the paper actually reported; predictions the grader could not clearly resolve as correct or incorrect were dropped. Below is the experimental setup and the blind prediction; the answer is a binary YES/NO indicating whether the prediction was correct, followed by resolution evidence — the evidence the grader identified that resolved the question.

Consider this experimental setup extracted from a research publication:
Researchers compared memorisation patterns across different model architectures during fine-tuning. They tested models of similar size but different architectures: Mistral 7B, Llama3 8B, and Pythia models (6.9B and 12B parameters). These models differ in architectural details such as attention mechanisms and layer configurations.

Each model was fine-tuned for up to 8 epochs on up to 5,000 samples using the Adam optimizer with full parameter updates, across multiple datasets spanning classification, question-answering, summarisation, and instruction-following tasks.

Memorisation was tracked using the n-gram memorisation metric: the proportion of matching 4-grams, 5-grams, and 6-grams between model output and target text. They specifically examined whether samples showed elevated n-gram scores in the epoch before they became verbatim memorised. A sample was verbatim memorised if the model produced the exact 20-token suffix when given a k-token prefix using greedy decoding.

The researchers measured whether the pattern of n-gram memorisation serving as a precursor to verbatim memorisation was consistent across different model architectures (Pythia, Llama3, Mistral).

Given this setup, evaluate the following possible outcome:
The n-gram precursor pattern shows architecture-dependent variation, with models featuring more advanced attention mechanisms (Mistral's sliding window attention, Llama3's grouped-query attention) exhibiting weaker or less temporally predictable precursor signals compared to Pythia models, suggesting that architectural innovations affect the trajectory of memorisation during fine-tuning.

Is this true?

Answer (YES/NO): NO